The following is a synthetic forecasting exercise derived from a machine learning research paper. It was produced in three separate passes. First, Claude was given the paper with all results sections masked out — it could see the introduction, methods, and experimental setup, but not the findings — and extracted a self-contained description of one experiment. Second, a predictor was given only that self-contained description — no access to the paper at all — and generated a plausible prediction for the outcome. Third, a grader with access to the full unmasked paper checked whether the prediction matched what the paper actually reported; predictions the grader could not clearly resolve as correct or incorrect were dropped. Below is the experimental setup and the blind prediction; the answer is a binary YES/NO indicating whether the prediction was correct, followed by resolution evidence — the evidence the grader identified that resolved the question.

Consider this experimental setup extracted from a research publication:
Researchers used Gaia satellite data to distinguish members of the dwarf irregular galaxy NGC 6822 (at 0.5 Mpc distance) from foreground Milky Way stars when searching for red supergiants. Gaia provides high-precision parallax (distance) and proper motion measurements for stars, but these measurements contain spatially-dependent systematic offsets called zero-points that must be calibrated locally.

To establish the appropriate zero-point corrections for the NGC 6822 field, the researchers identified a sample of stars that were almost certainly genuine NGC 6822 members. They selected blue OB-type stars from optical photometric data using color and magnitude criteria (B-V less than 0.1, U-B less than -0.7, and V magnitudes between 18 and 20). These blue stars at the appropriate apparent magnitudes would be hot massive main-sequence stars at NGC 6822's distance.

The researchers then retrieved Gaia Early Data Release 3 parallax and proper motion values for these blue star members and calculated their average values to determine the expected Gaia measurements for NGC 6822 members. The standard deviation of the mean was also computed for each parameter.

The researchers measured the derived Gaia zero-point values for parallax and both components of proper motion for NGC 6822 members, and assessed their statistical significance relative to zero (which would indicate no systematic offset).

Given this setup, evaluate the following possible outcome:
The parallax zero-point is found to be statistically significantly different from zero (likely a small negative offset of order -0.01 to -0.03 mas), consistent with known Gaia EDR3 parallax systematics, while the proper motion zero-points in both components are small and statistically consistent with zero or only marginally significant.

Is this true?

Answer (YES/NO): NO